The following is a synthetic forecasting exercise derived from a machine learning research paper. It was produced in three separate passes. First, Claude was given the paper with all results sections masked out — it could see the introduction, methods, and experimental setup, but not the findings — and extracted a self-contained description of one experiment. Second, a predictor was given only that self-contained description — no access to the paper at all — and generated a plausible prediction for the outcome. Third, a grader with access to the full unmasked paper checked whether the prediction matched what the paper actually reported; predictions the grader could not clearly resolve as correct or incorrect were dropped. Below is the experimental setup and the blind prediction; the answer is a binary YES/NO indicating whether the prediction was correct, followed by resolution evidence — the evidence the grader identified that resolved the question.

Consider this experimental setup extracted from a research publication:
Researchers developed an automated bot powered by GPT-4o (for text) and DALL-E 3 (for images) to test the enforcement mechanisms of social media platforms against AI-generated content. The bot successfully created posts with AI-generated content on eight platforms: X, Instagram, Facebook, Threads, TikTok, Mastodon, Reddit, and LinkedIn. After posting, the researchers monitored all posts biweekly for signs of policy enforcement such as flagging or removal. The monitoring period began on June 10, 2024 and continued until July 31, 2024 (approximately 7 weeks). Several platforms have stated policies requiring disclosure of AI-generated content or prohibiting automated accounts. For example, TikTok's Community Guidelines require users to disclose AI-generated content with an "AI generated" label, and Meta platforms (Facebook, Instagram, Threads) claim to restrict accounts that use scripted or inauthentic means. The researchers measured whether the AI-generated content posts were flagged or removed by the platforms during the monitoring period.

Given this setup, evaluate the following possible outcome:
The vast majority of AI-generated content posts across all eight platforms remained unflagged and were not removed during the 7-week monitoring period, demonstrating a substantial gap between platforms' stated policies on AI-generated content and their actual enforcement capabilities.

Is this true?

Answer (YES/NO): YES